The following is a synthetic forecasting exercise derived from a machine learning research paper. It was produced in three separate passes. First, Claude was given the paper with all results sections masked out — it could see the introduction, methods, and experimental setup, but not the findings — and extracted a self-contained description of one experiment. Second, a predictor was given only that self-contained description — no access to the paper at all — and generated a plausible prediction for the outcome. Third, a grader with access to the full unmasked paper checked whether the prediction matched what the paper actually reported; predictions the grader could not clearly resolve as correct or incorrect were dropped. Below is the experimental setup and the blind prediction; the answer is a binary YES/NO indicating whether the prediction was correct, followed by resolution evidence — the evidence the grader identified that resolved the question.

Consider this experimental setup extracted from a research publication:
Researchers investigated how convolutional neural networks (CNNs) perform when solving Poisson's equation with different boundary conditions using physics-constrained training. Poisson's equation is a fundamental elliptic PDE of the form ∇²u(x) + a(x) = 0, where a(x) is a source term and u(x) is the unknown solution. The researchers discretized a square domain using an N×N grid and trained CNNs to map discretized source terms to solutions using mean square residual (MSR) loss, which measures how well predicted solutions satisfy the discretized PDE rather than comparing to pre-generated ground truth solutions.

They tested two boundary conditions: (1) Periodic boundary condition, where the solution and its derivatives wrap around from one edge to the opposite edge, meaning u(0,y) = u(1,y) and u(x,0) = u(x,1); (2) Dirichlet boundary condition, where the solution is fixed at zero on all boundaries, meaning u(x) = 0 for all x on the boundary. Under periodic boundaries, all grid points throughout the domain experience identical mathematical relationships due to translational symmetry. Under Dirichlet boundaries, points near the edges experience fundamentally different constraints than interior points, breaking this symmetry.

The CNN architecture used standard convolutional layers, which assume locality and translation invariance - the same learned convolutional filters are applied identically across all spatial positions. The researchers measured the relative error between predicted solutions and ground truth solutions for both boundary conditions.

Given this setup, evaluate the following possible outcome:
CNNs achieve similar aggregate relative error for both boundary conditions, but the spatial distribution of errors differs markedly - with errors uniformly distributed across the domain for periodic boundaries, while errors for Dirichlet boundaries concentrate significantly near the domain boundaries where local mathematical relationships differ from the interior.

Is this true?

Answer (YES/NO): NO